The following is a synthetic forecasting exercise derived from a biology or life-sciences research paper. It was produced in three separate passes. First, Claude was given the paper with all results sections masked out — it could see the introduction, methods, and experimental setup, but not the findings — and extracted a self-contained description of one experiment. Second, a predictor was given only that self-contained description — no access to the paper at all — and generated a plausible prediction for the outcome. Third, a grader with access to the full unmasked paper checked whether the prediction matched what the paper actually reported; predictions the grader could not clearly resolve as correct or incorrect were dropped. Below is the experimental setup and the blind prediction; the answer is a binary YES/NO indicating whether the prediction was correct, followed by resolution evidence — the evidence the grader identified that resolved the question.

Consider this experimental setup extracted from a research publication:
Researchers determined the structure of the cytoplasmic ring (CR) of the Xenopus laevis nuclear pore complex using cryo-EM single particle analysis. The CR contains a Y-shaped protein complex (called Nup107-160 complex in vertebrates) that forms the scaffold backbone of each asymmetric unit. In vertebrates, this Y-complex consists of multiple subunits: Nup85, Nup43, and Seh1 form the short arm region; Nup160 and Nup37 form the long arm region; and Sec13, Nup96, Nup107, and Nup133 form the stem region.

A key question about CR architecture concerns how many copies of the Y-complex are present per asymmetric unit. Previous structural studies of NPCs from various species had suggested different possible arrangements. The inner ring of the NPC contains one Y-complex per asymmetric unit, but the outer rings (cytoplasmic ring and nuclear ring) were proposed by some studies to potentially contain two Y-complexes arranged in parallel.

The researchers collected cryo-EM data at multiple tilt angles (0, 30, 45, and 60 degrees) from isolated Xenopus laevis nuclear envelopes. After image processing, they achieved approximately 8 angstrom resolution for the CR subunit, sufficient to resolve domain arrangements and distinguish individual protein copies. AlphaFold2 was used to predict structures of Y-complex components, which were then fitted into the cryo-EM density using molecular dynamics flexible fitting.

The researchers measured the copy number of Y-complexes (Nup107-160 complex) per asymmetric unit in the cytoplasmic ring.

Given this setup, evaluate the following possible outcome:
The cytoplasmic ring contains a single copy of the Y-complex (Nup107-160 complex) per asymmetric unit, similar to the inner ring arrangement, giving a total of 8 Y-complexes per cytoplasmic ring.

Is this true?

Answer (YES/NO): NO